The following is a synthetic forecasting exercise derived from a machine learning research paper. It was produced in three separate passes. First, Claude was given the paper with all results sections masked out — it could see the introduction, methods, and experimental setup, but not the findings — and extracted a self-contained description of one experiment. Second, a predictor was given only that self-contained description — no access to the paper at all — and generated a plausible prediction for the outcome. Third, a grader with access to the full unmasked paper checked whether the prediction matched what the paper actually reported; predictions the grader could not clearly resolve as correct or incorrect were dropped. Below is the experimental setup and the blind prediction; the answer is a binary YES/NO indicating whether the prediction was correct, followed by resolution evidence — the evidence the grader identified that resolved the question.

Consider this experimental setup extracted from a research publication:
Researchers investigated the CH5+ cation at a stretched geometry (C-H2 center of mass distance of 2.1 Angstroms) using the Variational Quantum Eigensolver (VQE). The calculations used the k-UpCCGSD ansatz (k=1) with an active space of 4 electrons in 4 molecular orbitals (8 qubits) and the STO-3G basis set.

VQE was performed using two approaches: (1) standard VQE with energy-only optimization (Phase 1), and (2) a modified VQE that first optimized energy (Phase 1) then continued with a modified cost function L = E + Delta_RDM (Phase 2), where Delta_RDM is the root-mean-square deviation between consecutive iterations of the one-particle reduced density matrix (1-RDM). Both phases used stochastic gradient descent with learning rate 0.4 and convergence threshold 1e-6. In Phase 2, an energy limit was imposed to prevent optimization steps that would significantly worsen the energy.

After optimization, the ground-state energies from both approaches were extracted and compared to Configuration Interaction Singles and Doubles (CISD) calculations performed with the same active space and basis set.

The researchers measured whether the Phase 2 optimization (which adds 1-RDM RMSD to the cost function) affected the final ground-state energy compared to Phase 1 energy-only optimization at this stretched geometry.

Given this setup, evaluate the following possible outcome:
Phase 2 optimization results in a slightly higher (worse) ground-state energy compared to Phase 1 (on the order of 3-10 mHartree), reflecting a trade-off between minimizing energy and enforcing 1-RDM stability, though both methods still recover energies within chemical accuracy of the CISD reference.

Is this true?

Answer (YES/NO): NO